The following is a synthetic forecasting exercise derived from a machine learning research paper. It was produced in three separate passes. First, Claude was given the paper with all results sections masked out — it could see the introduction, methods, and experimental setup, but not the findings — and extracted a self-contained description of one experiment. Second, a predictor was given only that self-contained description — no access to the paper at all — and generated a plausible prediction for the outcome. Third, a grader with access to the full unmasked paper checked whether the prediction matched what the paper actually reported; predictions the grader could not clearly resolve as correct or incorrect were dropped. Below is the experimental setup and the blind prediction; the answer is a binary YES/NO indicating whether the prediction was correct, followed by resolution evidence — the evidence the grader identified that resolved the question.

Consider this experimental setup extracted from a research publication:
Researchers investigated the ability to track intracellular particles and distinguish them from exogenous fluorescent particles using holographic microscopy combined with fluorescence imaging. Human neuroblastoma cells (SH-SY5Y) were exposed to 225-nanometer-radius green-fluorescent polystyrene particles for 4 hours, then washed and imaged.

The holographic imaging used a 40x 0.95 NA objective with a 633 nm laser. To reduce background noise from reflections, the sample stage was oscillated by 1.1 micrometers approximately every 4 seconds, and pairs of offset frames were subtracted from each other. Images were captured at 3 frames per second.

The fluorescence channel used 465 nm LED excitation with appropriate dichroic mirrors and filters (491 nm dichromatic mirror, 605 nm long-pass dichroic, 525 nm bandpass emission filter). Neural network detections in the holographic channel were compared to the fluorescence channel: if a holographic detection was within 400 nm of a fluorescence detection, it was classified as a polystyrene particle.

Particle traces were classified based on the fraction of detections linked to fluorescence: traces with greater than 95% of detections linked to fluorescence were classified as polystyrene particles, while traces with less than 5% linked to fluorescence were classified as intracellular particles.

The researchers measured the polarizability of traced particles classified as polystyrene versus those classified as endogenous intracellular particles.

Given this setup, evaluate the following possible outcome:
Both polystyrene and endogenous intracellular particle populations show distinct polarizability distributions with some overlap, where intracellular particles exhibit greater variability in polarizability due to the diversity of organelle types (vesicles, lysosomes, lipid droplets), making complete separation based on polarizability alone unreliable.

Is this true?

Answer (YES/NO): NO